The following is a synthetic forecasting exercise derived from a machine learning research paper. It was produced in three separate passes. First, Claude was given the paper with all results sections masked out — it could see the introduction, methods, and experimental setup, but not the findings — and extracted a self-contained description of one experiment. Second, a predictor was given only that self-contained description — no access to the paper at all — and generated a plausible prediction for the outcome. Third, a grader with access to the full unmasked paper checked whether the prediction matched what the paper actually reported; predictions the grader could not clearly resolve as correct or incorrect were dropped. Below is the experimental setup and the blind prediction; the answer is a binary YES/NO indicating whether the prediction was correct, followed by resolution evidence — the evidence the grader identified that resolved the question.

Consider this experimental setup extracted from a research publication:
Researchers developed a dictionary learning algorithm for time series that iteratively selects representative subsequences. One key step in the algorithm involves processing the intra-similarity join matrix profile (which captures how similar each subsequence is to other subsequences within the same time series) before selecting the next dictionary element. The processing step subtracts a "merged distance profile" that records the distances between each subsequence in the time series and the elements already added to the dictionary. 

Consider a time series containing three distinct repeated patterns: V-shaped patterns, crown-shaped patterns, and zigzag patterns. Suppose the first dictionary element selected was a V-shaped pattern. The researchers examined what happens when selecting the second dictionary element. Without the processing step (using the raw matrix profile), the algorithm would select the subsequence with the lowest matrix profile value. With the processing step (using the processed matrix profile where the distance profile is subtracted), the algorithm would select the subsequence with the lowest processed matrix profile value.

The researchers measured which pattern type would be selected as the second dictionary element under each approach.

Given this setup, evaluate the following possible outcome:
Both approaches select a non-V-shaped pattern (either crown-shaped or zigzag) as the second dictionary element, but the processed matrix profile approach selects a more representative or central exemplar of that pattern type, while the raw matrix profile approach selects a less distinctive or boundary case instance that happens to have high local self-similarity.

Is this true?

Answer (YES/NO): NO